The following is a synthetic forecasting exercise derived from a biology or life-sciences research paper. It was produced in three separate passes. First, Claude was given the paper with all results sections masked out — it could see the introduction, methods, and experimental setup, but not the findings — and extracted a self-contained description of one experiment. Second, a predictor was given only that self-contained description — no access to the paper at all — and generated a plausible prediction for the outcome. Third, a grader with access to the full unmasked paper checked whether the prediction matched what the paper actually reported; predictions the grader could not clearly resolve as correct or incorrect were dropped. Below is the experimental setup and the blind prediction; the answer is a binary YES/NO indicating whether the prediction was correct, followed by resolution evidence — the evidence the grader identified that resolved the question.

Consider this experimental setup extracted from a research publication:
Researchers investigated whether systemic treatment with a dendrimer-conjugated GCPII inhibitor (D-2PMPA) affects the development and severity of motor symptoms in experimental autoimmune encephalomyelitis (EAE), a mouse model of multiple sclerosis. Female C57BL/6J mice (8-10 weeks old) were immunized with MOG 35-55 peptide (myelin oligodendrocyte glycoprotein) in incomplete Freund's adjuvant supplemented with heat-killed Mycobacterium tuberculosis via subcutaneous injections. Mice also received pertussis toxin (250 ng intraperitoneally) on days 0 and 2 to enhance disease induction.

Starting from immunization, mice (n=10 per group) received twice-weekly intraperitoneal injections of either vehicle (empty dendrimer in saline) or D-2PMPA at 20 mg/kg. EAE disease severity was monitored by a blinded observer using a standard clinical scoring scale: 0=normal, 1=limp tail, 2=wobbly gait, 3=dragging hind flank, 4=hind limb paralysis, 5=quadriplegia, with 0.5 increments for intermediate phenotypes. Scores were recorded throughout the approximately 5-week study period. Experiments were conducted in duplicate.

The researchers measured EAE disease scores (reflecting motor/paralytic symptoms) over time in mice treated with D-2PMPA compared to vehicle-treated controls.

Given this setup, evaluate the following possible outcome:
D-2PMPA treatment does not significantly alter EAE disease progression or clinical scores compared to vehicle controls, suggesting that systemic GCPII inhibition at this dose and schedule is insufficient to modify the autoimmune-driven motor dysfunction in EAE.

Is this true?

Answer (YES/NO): YES